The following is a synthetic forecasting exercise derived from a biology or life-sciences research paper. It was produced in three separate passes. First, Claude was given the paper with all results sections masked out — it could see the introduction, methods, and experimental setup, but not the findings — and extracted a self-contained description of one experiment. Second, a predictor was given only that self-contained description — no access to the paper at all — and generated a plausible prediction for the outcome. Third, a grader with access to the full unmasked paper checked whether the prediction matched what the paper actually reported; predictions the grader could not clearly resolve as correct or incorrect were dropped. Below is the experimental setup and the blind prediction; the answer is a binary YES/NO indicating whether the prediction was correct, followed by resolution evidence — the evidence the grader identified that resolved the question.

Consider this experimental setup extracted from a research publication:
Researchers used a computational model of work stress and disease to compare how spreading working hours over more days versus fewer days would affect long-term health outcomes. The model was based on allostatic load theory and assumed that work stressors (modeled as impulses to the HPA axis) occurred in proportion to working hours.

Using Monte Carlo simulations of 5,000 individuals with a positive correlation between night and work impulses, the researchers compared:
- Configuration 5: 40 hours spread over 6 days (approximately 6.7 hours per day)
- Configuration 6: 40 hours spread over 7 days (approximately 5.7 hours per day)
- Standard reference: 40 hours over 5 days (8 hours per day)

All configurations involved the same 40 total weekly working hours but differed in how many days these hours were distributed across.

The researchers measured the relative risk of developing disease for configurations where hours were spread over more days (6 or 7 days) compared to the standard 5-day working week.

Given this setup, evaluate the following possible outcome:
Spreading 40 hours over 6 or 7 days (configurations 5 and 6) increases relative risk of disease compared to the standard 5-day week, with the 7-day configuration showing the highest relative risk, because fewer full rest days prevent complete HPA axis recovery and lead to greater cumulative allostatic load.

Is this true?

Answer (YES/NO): NO